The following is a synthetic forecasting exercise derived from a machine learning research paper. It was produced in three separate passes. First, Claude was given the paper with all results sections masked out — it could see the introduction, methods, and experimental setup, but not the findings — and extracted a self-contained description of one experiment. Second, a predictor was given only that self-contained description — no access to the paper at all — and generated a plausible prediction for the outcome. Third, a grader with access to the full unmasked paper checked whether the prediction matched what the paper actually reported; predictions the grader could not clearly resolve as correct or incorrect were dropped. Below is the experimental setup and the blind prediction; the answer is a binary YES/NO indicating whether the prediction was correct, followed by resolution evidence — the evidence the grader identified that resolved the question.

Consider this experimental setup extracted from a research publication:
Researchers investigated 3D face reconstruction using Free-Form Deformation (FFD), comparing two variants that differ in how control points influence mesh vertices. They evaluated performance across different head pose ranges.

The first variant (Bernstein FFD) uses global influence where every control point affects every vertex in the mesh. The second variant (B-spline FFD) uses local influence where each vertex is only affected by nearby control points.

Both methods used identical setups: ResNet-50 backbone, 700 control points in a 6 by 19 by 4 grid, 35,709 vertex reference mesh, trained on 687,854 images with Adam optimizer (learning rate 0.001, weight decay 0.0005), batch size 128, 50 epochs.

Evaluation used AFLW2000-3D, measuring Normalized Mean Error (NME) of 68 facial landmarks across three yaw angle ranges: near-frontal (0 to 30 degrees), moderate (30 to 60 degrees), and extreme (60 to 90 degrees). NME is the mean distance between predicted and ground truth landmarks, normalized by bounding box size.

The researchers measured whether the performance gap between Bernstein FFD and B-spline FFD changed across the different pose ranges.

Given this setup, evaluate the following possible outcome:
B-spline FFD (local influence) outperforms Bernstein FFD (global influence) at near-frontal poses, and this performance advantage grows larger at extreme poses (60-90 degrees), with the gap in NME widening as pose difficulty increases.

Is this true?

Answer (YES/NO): NO